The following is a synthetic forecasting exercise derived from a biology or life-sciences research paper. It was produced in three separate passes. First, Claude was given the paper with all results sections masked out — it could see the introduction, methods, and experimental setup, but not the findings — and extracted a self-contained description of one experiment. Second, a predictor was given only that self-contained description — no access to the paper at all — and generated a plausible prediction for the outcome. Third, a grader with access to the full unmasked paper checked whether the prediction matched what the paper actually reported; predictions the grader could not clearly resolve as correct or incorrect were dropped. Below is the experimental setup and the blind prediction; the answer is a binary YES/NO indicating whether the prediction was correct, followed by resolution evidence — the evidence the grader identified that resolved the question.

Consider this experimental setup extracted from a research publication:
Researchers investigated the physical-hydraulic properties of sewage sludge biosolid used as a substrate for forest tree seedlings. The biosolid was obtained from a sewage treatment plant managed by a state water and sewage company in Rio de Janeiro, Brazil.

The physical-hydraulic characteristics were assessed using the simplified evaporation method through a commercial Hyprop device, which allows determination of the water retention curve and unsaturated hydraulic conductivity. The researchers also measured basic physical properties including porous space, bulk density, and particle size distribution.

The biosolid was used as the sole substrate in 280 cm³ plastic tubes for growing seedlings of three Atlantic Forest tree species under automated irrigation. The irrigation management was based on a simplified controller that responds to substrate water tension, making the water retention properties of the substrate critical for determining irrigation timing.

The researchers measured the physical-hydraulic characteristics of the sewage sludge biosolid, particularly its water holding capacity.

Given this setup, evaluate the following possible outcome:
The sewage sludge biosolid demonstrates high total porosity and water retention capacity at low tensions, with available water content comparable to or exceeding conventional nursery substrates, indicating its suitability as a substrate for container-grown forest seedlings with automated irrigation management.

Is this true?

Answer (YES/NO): NO